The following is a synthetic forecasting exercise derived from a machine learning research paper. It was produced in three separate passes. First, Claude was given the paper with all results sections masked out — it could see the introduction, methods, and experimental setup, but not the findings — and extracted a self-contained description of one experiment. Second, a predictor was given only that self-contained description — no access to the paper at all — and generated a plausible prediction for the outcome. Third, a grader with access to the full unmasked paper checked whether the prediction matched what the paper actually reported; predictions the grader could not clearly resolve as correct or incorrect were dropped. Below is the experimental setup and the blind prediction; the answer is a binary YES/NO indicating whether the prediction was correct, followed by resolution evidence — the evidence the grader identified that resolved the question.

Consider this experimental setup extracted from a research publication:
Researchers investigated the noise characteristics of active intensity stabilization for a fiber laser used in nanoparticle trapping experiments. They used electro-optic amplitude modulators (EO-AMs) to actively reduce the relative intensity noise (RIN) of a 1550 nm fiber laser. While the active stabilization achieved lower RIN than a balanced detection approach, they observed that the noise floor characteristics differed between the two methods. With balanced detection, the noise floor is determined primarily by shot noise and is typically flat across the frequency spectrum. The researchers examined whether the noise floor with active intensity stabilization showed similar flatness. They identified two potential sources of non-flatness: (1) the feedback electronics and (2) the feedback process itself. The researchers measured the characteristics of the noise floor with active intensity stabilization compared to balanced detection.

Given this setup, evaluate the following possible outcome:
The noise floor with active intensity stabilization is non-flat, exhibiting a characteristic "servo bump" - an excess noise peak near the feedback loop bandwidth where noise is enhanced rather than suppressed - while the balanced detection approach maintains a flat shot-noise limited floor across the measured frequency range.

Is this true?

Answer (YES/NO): NO